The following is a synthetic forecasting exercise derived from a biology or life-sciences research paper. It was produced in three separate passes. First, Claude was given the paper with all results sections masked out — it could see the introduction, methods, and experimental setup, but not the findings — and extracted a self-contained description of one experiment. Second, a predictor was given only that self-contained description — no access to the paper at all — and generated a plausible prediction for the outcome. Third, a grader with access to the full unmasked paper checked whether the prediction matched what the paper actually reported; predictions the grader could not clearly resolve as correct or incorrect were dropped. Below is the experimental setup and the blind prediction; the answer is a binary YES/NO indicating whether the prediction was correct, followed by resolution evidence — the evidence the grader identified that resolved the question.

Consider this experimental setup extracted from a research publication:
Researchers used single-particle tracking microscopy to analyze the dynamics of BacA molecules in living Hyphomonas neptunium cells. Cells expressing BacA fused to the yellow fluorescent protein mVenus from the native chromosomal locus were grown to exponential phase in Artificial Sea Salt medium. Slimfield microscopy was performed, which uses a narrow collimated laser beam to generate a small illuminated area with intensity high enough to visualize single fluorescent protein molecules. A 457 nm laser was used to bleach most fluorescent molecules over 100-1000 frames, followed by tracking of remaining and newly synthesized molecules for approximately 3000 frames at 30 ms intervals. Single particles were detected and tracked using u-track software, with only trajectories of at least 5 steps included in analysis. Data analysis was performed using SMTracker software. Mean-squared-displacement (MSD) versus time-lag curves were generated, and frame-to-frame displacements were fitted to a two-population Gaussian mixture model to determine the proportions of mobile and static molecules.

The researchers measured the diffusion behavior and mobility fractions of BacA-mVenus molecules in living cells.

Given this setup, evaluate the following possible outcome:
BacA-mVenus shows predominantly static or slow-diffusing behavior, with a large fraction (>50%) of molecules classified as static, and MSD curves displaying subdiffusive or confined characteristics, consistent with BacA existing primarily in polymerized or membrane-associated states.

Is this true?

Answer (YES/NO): YES